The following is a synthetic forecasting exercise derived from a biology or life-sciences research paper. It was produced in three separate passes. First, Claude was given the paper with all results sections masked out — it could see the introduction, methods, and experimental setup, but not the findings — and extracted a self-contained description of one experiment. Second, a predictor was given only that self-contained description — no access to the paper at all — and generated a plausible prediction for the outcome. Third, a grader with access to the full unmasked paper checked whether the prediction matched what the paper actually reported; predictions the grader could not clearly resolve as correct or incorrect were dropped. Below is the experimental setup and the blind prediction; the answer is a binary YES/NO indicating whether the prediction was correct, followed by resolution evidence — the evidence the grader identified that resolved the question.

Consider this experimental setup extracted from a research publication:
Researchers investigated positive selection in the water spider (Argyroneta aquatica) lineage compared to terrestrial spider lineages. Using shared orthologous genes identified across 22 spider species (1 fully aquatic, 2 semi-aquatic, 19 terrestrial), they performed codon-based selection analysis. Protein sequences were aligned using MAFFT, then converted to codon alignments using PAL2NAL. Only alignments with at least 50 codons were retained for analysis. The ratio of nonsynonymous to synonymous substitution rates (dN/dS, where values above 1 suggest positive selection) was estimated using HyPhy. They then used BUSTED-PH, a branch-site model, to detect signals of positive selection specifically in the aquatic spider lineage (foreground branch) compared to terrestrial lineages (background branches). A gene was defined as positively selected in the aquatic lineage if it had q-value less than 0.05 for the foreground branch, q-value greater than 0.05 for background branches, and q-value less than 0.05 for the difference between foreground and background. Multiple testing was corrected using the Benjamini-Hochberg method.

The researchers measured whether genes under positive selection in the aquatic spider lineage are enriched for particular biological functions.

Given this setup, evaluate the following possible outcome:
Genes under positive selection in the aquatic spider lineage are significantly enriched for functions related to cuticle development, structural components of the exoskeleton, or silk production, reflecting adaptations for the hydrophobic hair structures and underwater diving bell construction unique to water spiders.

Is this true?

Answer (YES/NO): NO